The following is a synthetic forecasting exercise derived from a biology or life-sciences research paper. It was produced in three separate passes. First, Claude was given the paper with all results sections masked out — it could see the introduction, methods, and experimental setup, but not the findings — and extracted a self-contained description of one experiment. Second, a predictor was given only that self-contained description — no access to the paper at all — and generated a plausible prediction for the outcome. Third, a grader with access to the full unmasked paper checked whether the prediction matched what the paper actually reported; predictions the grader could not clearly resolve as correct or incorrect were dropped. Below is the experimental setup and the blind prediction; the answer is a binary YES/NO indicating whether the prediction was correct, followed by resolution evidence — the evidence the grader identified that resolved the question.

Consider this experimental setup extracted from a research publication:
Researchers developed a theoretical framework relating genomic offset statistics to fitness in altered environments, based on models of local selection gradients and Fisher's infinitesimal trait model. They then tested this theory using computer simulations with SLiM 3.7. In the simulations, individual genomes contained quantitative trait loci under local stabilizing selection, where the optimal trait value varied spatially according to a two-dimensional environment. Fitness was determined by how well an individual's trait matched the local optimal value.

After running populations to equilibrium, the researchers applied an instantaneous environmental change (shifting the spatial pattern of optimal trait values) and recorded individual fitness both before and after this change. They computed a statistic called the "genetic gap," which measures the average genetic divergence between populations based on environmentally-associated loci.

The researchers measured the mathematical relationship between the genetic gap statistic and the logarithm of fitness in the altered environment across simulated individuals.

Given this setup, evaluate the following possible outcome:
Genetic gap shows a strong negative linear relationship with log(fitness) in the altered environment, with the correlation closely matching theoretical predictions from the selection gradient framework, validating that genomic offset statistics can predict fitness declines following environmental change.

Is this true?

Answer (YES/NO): YES